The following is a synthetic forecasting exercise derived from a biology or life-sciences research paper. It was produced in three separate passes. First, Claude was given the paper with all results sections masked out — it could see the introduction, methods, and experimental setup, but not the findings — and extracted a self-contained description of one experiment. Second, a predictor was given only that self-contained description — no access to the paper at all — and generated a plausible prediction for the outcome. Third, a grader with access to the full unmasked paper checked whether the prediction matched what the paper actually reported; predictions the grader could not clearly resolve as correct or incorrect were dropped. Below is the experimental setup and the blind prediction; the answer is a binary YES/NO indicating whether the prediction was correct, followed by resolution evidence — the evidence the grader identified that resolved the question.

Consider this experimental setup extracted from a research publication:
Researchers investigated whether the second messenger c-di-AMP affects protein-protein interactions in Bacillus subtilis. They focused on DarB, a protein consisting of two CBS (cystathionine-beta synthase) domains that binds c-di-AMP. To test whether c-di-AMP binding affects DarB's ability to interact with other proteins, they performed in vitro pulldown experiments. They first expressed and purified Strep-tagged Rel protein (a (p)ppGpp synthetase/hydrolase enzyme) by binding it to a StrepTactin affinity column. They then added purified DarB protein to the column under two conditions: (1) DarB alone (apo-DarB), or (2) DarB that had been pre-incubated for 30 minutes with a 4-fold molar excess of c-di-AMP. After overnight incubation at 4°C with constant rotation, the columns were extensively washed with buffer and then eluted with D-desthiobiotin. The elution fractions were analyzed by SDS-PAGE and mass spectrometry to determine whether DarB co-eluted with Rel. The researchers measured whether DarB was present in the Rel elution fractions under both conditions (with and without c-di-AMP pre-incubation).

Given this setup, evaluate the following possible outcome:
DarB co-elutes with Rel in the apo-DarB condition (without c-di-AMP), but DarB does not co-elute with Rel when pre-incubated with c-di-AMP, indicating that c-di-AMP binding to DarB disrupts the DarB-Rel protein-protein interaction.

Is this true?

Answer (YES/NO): YES